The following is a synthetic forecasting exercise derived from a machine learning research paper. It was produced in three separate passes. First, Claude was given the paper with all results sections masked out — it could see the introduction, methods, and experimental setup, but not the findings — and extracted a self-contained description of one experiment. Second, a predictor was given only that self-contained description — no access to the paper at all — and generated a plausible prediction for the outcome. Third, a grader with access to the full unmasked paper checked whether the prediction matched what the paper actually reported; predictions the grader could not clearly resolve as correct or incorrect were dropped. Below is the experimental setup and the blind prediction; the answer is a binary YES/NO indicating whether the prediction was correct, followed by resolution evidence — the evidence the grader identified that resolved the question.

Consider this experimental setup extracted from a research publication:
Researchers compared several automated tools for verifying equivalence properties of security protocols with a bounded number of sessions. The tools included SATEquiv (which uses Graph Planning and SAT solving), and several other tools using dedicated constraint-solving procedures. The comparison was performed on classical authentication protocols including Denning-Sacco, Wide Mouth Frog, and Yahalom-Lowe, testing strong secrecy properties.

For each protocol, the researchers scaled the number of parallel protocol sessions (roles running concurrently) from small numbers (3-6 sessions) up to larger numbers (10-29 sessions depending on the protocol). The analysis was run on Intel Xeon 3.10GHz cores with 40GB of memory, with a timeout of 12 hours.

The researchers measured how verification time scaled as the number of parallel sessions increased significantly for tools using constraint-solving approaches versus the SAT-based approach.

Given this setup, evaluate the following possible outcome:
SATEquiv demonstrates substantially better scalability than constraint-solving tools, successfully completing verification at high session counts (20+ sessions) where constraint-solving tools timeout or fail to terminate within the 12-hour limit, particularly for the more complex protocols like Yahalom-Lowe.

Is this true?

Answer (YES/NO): NO